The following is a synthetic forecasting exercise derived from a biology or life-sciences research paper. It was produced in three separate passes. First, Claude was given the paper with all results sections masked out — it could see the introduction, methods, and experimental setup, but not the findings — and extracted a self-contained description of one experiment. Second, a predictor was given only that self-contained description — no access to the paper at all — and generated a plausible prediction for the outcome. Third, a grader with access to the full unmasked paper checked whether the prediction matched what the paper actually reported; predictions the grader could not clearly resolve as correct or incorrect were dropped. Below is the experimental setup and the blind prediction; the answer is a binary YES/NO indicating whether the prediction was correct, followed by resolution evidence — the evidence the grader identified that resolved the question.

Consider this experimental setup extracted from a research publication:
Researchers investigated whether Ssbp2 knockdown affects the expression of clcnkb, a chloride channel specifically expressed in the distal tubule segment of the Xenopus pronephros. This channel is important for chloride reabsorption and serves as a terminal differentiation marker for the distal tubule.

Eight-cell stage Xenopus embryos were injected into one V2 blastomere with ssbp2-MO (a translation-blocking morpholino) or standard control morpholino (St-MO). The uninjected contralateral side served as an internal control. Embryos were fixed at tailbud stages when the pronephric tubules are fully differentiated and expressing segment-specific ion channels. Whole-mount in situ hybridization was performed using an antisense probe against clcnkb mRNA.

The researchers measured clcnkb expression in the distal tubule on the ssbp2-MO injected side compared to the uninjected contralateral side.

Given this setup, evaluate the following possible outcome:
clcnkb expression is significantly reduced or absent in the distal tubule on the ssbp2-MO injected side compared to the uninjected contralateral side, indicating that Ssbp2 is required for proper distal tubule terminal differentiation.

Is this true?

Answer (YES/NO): YES